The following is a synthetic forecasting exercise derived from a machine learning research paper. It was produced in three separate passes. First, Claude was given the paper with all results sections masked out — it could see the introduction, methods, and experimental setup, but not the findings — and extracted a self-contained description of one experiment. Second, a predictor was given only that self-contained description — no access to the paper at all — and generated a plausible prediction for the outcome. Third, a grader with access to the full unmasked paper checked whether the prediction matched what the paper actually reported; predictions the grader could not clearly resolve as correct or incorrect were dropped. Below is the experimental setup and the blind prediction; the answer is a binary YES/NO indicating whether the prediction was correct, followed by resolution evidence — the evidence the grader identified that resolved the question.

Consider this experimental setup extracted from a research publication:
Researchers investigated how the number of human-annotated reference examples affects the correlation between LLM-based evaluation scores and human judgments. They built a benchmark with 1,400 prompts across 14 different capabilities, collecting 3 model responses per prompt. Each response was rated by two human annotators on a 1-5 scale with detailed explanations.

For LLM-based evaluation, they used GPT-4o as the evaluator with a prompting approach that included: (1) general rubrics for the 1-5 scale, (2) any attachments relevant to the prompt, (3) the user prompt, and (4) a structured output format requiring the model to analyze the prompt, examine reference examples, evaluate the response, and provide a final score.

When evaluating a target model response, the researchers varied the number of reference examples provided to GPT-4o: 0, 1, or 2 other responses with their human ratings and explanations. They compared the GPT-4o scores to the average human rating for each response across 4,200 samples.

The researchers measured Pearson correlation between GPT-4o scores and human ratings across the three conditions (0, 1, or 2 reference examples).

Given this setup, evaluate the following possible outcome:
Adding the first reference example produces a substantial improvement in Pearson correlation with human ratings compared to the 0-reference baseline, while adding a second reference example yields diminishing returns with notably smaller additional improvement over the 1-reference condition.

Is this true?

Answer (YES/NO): YES